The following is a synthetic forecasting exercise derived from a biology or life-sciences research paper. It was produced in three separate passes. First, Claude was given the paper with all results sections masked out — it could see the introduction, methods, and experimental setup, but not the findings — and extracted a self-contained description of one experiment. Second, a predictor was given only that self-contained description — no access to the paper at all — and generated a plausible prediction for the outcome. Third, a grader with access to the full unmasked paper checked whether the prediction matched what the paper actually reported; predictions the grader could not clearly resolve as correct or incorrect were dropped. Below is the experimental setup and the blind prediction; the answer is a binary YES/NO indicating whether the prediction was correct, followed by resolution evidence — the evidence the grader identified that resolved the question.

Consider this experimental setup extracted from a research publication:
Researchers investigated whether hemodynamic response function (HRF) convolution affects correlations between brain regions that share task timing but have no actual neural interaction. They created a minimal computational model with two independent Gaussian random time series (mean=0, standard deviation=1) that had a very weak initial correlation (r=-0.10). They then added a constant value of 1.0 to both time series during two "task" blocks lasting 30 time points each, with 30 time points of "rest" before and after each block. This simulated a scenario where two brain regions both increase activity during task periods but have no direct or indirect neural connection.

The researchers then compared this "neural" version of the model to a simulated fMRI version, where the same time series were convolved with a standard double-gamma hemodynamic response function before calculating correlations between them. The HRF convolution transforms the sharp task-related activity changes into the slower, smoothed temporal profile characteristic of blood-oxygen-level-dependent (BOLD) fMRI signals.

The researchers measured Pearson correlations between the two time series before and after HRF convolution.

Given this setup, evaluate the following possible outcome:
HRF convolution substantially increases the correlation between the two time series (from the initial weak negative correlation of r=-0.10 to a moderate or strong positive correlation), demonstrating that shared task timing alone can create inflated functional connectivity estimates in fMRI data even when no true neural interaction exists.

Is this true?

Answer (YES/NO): YES